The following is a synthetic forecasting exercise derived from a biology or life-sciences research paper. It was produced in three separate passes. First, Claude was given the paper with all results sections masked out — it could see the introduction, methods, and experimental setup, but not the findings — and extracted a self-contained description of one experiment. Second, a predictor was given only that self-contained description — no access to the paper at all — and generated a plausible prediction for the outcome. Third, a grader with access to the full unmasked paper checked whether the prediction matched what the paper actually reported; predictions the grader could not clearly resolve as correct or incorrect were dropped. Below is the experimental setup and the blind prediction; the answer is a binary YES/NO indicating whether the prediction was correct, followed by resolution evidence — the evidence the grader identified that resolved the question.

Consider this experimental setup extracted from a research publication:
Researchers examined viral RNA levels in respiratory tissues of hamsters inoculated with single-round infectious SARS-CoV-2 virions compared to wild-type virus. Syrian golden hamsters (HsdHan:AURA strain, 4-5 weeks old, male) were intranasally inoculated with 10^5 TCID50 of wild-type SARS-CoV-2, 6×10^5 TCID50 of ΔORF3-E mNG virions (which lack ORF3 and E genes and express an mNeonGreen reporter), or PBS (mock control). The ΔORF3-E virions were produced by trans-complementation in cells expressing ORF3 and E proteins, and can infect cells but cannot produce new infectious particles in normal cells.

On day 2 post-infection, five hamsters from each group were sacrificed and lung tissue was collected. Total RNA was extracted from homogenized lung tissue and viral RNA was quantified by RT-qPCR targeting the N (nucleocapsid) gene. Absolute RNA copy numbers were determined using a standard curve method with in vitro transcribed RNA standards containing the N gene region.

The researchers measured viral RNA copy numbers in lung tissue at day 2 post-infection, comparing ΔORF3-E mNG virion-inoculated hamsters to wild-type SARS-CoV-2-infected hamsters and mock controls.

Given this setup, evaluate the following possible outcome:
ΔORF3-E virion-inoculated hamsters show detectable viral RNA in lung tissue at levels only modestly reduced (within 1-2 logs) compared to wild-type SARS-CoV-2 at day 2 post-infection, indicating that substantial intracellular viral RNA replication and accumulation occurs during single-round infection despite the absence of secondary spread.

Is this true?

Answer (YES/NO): NO